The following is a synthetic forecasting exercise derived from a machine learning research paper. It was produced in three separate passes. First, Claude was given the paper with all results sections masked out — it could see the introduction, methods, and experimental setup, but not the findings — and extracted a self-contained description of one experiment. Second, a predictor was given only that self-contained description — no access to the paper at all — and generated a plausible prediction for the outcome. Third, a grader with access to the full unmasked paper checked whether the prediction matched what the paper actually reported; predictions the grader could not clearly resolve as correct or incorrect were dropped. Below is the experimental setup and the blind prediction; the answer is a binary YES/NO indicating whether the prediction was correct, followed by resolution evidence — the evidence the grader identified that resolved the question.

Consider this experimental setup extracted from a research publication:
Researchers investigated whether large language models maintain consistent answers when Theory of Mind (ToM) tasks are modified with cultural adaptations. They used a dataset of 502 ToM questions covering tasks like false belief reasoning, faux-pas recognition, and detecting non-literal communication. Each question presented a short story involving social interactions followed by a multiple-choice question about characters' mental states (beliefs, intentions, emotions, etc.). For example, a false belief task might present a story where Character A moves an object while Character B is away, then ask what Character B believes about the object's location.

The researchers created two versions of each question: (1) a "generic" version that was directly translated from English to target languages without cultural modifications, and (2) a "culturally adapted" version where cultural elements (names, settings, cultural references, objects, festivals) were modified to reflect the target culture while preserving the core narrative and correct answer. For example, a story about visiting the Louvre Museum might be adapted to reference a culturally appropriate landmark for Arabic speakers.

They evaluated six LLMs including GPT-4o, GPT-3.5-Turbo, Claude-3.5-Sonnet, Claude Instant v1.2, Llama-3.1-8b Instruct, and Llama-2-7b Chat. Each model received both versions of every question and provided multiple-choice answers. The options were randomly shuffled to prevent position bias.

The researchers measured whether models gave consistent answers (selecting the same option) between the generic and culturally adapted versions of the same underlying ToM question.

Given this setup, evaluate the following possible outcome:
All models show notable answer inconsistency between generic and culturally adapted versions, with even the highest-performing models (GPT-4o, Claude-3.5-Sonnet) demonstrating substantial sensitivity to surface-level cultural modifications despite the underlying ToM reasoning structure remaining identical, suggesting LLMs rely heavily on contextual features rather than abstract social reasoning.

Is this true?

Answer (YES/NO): YES